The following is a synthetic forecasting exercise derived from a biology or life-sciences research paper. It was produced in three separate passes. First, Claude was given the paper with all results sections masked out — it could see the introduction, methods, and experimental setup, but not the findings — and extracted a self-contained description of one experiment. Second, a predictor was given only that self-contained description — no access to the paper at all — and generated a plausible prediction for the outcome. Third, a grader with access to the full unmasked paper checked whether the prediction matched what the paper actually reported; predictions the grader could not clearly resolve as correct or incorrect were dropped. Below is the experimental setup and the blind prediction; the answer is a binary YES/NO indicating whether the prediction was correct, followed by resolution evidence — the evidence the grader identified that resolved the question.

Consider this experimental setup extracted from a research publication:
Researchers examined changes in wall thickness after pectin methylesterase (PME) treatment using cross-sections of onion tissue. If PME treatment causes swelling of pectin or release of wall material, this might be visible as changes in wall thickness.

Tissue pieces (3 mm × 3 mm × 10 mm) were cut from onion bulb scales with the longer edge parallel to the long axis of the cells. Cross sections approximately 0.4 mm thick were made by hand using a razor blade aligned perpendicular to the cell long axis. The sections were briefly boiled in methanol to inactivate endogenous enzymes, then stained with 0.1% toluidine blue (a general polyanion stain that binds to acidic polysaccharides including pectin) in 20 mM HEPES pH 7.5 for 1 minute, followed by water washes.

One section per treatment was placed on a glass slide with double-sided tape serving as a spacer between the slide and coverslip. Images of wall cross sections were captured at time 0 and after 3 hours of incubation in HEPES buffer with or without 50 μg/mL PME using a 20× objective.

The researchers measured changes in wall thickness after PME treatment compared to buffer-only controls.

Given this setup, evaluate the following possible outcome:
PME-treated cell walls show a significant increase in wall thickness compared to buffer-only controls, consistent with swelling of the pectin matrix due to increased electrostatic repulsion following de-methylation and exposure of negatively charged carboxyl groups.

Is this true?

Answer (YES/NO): YES